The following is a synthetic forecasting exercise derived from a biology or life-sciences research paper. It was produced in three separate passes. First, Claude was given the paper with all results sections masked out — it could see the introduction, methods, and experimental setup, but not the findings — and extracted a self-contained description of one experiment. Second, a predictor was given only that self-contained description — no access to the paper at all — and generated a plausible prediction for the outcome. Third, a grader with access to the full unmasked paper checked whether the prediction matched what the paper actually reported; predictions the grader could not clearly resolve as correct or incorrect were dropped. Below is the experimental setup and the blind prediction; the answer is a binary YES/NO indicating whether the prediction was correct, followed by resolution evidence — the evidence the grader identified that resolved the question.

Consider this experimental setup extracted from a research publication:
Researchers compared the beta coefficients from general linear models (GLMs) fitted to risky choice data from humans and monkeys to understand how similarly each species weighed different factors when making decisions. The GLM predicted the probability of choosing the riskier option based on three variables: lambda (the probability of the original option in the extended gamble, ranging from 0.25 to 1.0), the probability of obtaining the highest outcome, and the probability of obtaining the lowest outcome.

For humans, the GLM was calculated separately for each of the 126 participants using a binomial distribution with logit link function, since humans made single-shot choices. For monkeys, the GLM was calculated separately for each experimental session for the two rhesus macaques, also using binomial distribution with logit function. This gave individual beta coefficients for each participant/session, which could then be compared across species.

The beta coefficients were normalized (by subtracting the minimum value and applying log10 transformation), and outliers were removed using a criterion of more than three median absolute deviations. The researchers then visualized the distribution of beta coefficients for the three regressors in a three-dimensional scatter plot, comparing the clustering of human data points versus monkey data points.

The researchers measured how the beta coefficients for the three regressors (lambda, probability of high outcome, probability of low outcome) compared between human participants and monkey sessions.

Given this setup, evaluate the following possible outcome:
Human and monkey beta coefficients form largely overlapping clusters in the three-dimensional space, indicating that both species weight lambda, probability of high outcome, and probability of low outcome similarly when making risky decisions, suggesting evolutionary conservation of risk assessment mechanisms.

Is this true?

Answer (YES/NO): YES